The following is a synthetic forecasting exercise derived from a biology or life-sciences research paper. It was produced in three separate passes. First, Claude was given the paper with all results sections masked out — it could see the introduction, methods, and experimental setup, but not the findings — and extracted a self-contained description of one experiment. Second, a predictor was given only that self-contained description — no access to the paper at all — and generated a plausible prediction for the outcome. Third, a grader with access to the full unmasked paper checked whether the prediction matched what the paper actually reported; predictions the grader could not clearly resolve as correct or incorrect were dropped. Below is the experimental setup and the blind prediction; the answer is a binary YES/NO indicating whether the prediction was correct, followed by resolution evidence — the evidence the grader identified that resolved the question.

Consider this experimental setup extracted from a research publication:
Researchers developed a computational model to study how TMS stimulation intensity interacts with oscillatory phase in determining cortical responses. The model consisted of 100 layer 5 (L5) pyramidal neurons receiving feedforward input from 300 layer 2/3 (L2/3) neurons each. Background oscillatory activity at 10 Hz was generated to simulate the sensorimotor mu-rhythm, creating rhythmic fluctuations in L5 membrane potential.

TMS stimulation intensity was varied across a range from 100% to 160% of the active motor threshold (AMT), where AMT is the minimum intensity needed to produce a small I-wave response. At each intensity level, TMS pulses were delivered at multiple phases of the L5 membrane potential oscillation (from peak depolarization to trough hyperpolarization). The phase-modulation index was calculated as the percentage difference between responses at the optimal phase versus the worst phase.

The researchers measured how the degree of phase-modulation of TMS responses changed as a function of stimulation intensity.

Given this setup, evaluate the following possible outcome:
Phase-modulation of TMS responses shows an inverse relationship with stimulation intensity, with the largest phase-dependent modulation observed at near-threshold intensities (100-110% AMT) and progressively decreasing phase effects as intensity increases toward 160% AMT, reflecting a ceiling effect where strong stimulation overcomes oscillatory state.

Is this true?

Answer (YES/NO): YES